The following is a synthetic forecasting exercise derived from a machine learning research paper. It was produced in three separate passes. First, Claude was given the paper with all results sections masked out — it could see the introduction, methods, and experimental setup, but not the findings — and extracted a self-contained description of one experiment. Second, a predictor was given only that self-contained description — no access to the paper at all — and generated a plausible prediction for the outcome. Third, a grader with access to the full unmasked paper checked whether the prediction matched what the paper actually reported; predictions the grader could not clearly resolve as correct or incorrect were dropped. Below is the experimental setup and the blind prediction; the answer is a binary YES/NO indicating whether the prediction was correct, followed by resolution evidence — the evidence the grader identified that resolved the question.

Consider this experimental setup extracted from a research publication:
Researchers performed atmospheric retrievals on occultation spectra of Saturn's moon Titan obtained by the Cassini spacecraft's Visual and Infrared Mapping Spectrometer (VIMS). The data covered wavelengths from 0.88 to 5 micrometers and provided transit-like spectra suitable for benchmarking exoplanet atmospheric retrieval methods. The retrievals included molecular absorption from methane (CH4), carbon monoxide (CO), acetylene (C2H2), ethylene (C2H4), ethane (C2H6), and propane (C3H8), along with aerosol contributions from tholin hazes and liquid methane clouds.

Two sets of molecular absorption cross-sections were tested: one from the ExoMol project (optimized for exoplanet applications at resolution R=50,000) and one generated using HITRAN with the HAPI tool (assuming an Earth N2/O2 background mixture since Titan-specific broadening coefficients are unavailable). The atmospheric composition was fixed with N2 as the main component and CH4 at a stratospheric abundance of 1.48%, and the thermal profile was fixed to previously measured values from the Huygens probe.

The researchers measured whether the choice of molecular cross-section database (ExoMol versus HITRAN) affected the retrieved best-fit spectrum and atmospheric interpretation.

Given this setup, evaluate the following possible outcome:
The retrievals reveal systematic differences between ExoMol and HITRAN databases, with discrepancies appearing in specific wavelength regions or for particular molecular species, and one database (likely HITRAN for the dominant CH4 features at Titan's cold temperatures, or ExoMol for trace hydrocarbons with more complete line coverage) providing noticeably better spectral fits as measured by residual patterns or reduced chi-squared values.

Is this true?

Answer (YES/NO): NO